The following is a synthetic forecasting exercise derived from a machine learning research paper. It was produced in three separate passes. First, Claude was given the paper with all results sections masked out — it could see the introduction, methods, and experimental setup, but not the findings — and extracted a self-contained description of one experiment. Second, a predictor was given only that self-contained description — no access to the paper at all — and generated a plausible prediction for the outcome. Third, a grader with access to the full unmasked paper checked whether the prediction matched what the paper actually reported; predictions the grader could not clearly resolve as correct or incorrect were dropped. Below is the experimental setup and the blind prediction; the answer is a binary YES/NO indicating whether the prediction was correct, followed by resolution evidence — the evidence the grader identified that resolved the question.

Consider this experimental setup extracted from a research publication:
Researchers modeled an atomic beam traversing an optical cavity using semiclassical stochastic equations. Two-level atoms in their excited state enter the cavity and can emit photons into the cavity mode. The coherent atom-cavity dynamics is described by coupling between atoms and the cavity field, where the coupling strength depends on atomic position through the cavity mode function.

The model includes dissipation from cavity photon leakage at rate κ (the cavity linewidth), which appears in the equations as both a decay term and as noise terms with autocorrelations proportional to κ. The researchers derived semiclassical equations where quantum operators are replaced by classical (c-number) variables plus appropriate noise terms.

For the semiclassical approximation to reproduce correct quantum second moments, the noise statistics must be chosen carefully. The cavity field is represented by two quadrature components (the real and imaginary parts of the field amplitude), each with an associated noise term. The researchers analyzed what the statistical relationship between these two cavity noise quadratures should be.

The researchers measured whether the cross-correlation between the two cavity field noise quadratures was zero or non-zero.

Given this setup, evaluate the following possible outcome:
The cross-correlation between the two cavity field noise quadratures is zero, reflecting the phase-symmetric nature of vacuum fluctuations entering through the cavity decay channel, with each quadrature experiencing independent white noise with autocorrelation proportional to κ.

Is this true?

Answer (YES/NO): YES